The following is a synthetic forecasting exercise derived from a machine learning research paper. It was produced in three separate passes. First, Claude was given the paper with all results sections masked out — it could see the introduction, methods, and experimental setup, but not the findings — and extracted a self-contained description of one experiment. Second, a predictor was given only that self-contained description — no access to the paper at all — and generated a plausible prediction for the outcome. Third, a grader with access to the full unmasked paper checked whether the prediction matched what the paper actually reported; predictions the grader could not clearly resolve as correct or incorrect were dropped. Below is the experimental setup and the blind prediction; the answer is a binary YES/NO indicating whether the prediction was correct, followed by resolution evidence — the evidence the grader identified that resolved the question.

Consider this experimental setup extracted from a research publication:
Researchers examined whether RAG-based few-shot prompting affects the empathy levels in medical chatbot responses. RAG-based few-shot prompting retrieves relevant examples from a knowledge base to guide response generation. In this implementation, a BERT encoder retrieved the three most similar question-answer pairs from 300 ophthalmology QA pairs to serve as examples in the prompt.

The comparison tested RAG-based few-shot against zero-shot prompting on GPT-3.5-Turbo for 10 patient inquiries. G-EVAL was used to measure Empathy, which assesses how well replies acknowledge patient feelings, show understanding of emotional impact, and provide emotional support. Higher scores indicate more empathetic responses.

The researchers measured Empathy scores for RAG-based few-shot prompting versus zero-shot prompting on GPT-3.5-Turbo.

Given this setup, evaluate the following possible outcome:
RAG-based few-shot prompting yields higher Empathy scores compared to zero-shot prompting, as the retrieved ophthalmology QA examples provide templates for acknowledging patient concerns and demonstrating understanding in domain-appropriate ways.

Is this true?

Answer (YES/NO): NO